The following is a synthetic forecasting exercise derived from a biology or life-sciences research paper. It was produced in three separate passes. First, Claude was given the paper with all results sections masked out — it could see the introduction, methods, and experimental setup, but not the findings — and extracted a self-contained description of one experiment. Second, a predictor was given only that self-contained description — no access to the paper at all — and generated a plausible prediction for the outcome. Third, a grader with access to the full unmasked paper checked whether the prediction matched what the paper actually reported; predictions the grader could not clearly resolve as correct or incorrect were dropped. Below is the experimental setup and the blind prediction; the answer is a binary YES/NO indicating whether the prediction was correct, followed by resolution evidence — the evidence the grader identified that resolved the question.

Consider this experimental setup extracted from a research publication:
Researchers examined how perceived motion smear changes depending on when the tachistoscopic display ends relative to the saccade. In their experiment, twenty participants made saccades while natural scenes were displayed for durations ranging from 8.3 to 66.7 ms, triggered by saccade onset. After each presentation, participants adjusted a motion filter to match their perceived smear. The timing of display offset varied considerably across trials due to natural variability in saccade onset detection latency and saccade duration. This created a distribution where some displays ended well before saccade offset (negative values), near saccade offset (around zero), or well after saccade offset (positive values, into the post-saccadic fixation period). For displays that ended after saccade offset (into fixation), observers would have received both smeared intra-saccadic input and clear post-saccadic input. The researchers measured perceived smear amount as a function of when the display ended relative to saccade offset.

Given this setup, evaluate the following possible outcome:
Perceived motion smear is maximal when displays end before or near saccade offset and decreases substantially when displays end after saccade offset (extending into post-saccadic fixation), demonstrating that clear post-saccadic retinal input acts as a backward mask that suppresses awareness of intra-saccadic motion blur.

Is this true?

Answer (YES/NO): YES